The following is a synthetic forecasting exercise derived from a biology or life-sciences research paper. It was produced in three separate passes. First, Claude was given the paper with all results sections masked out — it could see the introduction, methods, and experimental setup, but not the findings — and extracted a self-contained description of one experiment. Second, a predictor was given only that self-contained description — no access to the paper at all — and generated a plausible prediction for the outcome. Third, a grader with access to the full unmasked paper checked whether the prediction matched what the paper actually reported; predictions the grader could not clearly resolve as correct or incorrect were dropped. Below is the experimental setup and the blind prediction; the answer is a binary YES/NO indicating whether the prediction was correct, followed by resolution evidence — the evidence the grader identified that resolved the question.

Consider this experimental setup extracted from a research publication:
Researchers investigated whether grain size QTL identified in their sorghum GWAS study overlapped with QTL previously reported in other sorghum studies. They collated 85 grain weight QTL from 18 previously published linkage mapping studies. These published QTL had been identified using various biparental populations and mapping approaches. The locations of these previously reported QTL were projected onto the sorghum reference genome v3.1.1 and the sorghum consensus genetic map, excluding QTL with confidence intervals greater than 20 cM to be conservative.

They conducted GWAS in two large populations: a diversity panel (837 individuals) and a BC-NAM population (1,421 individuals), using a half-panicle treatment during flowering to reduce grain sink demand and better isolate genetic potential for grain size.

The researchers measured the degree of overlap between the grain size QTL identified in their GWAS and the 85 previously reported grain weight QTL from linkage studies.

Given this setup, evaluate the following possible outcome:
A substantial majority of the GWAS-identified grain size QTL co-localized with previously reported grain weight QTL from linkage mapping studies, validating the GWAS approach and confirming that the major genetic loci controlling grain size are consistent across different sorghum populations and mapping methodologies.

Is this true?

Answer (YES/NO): NO